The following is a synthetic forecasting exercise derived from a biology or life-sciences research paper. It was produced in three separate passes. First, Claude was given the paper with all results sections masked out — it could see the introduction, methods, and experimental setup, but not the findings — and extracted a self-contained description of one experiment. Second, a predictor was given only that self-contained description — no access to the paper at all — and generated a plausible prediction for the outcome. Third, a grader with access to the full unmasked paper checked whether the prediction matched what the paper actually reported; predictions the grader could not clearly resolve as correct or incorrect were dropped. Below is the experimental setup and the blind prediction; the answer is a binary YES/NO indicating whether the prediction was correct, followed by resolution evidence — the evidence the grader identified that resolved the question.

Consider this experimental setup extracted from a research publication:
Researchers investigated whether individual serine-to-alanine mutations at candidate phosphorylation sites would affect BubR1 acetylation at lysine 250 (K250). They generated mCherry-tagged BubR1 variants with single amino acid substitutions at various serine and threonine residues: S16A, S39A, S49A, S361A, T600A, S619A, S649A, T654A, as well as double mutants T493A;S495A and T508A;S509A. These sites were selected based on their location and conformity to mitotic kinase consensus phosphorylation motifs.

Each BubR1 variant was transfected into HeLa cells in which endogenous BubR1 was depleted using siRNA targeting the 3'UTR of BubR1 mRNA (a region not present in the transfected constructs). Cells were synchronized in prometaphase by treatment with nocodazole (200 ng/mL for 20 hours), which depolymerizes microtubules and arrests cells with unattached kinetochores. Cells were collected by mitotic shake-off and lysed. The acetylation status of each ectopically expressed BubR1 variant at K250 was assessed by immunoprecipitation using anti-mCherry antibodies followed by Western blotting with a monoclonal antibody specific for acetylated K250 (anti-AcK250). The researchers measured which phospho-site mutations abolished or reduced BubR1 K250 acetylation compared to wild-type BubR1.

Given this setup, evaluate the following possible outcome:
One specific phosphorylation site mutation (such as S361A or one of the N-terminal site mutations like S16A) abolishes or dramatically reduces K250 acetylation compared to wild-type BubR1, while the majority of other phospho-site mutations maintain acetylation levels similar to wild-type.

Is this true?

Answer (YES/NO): NO